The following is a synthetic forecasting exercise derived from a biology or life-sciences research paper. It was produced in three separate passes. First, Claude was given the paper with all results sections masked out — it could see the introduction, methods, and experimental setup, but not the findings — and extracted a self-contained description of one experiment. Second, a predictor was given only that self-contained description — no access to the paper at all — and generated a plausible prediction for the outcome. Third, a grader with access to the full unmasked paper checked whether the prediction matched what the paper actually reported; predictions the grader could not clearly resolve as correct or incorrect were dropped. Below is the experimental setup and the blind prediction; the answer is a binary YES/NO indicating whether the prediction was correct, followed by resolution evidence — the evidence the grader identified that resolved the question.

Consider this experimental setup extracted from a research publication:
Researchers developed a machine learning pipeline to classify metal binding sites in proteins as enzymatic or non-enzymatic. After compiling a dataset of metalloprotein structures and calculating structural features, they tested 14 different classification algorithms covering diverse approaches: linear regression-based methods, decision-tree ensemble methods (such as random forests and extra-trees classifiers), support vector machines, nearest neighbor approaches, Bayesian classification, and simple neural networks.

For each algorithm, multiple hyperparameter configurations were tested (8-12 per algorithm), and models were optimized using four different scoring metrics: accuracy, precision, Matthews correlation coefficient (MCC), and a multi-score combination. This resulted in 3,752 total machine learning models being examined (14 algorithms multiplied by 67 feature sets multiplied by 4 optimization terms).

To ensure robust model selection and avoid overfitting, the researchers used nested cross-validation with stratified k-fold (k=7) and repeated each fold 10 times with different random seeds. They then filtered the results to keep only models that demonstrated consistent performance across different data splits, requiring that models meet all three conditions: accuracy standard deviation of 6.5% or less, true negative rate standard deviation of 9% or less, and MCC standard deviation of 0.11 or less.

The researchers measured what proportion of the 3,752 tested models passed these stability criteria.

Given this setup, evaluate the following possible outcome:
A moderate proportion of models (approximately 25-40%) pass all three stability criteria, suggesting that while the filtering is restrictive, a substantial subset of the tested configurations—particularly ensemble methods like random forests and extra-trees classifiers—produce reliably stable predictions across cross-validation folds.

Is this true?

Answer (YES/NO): NO